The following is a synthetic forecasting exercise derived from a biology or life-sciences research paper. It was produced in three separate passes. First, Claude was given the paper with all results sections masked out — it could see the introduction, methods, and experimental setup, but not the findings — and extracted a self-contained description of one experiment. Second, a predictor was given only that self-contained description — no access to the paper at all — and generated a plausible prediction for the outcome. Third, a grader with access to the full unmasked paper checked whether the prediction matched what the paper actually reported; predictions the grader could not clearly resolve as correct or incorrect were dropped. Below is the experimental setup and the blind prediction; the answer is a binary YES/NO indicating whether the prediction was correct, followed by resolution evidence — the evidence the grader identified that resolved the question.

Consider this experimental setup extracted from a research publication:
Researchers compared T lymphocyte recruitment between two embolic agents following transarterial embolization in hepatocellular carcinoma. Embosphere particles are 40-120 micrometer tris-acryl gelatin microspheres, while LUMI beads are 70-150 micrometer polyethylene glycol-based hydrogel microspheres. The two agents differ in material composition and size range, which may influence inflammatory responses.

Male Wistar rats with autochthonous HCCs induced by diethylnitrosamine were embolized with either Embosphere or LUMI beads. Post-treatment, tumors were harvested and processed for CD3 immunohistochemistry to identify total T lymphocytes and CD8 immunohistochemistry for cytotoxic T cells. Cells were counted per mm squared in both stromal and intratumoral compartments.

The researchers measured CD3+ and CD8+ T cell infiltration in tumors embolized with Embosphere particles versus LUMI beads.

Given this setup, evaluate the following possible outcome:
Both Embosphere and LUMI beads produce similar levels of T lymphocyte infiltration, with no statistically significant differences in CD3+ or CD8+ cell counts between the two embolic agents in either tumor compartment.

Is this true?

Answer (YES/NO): NO